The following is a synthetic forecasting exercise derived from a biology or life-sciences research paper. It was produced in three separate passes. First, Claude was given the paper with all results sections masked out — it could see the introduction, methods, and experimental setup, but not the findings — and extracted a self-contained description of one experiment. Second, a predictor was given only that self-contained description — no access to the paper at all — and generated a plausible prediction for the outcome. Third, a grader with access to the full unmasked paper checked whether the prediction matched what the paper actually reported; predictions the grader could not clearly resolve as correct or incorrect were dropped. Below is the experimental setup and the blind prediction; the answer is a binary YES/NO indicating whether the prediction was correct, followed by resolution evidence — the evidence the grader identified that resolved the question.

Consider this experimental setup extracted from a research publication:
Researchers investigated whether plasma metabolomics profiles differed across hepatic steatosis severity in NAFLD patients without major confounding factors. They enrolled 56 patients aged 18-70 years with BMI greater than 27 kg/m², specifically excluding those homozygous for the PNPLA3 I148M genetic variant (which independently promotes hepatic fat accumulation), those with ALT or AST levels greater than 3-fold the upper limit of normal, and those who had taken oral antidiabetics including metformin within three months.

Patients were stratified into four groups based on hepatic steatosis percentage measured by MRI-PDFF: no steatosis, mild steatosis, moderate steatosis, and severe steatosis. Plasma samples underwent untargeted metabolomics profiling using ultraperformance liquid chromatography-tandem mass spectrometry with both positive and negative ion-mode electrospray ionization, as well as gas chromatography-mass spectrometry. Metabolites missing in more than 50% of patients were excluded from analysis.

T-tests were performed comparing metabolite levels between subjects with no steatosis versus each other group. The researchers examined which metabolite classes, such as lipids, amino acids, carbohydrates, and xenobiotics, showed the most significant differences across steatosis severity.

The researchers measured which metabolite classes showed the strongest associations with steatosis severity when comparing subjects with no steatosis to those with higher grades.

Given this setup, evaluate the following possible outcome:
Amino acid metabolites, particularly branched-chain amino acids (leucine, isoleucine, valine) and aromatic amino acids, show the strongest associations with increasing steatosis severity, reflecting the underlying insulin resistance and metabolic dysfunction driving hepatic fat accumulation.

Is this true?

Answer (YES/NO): NO